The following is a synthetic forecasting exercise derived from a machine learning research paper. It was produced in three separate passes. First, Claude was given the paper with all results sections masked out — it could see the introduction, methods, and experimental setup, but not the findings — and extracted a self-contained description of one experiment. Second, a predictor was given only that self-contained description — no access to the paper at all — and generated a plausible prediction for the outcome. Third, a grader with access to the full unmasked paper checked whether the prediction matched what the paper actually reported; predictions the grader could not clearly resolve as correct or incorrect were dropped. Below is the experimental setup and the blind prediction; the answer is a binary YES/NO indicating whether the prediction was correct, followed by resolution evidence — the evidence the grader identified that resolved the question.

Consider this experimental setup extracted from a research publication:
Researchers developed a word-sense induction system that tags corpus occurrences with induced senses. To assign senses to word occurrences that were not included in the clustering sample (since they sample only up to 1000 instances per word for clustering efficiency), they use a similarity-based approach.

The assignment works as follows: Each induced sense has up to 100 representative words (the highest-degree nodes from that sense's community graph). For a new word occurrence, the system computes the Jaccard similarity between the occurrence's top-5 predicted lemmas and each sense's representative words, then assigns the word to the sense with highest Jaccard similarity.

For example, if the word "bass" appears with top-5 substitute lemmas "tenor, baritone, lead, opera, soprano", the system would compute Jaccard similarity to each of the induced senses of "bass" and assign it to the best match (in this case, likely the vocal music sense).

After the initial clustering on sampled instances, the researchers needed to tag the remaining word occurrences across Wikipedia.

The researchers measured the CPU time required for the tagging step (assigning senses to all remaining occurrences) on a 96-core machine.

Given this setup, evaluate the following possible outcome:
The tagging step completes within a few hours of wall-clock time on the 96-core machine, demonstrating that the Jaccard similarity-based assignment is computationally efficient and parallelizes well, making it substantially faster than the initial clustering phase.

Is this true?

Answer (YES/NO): NO